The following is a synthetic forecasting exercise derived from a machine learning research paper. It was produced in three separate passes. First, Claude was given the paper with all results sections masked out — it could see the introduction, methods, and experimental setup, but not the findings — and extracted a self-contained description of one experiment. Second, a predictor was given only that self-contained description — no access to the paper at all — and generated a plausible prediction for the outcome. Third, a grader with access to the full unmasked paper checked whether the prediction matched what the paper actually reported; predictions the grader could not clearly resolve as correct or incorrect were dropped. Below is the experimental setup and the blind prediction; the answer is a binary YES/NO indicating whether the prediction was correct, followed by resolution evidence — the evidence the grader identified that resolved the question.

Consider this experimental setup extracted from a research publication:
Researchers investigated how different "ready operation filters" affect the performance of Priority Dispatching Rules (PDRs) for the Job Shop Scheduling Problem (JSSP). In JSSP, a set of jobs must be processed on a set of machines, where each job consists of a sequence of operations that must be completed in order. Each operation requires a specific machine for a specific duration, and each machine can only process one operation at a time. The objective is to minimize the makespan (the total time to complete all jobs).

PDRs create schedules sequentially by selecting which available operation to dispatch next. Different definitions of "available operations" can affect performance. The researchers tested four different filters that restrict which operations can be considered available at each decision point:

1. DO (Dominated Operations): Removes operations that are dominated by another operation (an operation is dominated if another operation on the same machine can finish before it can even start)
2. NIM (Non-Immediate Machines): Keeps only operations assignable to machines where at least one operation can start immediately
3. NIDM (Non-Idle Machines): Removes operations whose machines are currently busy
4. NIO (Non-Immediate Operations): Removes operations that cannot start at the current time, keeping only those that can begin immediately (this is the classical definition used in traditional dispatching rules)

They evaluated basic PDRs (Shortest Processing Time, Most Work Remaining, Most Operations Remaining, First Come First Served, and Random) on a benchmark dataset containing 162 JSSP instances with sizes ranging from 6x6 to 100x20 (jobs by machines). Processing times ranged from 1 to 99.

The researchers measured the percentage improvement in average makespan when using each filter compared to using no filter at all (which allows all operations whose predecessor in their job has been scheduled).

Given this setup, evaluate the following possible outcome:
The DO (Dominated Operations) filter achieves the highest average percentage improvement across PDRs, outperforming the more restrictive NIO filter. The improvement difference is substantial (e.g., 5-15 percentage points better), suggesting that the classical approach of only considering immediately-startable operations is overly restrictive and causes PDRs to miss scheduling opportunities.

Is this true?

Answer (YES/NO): NO